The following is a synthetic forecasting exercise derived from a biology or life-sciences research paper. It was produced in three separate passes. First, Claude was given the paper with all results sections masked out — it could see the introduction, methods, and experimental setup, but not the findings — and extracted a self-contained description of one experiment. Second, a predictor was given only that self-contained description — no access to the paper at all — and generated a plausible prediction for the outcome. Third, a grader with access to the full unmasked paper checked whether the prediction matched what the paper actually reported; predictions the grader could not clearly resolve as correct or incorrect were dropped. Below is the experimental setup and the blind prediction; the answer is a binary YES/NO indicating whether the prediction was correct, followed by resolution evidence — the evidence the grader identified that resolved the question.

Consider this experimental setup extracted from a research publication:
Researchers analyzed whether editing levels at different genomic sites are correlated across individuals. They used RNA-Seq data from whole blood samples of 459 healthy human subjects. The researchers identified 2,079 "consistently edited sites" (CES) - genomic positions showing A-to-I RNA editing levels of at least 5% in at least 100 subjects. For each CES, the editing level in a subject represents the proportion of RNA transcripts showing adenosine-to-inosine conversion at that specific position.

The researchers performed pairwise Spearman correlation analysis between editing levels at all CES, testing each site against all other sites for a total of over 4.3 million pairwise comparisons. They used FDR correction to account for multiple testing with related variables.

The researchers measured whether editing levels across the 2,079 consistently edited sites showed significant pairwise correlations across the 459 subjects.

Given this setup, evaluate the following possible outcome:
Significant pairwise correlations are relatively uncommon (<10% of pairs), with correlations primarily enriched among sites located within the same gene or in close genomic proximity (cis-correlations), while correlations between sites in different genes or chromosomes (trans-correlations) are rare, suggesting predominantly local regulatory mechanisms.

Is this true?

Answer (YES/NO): YES